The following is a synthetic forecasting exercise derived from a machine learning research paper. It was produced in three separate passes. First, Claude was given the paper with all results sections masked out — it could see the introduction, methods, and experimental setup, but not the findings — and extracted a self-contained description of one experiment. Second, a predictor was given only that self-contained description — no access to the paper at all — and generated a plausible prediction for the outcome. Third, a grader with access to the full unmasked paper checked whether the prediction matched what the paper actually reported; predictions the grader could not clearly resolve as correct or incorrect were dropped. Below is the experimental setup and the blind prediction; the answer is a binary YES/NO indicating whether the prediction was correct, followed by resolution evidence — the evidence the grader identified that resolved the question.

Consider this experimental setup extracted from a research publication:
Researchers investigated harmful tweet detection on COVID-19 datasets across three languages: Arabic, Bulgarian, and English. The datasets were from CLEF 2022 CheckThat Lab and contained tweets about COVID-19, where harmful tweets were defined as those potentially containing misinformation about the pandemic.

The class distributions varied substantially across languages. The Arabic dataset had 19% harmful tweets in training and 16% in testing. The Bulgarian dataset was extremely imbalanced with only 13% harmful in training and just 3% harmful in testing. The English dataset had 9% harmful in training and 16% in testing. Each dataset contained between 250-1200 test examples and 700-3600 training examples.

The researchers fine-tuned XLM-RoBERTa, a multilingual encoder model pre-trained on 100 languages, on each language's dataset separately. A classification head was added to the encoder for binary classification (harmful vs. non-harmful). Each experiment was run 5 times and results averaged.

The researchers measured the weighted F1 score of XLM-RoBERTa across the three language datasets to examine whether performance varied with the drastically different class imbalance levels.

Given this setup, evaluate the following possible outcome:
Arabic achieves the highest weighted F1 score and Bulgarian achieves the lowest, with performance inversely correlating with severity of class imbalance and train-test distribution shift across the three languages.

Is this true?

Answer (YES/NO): NO